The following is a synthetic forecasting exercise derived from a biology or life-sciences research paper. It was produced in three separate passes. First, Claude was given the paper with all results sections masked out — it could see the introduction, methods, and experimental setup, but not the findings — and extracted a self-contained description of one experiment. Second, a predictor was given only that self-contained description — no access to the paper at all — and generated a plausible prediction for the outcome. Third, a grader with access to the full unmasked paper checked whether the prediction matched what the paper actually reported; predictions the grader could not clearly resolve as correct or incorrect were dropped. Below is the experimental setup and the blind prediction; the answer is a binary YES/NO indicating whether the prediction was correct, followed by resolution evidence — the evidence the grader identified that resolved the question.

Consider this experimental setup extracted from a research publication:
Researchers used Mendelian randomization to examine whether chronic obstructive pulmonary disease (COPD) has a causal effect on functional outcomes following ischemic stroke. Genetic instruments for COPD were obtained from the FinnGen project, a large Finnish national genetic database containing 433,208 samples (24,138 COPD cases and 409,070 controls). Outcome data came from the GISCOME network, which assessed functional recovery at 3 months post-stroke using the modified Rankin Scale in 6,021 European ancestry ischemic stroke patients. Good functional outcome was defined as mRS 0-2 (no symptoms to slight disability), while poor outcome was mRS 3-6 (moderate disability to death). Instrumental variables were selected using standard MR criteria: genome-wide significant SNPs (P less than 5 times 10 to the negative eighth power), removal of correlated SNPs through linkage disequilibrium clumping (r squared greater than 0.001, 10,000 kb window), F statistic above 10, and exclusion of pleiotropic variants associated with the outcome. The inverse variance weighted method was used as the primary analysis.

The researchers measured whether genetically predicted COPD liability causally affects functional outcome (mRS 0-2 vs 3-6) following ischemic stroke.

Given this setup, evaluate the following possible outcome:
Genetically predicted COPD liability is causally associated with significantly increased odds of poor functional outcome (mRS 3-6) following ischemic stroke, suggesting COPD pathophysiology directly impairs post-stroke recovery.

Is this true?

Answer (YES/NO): NO